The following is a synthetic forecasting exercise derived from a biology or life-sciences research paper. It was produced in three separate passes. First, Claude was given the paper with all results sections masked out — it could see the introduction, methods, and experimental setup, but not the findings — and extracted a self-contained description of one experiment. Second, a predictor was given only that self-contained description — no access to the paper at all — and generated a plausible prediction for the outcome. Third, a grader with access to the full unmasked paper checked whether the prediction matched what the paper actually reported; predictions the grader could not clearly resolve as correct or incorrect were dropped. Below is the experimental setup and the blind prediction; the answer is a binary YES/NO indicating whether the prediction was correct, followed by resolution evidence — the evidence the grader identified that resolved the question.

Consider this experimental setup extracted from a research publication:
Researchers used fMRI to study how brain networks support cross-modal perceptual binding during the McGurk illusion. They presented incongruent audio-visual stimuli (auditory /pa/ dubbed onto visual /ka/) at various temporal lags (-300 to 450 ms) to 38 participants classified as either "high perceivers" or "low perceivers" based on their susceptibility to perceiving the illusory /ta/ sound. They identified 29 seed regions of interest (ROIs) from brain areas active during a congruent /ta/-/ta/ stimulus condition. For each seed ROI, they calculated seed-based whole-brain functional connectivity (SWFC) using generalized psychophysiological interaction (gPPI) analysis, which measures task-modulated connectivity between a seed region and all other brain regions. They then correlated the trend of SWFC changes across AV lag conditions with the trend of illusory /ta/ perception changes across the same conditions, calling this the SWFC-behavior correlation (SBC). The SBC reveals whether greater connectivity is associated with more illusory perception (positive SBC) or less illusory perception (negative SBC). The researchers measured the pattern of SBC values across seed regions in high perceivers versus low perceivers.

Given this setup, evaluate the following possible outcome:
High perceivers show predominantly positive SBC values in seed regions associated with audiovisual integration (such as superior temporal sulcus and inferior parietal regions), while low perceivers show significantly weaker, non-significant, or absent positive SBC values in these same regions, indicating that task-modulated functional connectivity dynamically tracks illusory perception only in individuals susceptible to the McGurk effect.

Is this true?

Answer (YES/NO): NO